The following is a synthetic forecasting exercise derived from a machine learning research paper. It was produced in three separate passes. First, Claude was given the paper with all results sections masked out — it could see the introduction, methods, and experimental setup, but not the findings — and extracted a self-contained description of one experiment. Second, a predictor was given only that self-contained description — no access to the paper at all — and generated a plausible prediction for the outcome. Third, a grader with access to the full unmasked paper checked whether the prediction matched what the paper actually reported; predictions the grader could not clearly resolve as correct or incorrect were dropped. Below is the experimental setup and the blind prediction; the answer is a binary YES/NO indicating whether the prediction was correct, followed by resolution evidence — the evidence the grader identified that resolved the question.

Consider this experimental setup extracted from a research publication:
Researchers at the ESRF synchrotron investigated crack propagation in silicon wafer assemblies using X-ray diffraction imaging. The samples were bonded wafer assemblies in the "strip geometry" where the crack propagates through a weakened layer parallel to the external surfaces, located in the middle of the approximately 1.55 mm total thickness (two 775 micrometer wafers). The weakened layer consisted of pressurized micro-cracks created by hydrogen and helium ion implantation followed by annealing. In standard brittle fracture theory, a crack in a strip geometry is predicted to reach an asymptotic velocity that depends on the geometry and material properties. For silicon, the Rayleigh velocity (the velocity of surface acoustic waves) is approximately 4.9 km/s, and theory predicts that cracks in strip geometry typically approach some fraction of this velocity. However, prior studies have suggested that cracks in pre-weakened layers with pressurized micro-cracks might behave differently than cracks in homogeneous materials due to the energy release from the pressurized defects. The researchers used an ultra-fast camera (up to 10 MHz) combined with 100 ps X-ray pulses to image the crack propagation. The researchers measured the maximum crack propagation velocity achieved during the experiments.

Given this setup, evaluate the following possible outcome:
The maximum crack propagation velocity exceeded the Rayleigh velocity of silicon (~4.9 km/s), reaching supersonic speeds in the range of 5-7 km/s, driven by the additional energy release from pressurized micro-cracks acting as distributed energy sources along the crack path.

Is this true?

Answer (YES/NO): NO